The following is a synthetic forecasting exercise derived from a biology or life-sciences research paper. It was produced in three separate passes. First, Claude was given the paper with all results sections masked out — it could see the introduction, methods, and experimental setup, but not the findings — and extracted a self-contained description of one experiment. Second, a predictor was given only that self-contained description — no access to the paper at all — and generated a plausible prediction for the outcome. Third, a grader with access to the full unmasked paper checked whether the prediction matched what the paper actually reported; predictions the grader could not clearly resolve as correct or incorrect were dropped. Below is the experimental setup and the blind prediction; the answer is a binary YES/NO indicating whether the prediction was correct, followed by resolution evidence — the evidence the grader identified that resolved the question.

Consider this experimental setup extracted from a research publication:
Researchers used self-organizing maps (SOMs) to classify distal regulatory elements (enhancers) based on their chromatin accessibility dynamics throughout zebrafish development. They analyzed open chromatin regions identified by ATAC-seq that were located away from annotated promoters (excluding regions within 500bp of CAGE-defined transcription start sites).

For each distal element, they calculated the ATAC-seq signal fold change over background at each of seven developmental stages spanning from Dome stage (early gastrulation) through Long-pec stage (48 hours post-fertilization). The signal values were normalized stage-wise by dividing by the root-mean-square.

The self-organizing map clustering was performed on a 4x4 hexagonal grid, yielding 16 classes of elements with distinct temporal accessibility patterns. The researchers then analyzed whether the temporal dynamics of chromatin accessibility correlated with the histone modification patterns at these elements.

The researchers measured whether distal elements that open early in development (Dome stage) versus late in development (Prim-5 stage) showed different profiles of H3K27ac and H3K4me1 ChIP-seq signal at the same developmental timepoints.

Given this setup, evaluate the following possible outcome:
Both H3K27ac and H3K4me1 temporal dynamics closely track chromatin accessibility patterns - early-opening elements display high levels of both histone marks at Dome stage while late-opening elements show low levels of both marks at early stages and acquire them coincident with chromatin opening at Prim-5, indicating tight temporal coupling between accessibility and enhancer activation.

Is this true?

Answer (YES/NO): NO